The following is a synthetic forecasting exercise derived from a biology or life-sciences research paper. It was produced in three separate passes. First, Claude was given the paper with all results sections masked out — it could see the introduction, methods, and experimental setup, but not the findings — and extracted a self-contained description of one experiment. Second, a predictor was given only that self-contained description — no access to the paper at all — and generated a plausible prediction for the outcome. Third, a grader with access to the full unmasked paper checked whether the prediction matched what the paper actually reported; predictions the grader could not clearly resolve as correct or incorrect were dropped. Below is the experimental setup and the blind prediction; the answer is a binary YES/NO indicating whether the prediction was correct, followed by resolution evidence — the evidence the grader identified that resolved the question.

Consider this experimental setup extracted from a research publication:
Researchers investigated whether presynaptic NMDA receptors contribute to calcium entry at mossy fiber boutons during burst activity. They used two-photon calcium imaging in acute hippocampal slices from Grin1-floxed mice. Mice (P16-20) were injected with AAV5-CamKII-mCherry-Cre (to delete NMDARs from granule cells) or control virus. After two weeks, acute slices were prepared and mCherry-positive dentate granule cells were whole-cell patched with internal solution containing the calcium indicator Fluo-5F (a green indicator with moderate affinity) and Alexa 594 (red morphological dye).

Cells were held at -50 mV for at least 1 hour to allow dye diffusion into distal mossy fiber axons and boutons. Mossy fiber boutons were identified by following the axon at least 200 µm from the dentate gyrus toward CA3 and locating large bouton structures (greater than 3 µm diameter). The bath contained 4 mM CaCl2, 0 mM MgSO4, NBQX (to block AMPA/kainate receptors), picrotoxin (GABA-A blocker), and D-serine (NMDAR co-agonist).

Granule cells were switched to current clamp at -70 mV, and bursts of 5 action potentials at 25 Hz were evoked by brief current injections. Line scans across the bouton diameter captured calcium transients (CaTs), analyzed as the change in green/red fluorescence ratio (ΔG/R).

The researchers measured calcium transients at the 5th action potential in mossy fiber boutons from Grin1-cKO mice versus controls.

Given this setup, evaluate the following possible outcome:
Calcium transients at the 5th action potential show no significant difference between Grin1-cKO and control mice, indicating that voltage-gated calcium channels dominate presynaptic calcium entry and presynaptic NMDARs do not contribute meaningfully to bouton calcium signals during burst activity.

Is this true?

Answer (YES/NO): NO